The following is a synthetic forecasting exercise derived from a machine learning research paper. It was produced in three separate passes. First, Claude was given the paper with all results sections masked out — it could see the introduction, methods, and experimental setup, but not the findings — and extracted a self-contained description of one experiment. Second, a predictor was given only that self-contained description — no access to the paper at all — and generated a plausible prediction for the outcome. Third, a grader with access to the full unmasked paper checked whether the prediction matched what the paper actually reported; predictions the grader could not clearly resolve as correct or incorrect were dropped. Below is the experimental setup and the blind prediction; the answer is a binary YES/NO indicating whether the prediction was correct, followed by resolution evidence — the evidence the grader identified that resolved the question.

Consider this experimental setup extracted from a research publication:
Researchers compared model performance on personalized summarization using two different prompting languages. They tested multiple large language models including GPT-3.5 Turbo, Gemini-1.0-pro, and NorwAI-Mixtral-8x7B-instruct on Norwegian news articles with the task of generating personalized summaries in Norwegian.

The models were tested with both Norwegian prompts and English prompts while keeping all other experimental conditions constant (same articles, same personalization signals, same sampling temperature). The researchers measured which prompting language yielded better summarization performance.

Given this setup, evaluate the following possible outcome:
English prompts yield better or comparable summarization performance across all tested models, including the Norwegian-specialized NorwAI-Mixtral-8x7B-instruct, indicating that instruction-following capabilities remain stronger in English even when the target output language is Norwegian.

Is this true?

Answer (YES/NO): NO